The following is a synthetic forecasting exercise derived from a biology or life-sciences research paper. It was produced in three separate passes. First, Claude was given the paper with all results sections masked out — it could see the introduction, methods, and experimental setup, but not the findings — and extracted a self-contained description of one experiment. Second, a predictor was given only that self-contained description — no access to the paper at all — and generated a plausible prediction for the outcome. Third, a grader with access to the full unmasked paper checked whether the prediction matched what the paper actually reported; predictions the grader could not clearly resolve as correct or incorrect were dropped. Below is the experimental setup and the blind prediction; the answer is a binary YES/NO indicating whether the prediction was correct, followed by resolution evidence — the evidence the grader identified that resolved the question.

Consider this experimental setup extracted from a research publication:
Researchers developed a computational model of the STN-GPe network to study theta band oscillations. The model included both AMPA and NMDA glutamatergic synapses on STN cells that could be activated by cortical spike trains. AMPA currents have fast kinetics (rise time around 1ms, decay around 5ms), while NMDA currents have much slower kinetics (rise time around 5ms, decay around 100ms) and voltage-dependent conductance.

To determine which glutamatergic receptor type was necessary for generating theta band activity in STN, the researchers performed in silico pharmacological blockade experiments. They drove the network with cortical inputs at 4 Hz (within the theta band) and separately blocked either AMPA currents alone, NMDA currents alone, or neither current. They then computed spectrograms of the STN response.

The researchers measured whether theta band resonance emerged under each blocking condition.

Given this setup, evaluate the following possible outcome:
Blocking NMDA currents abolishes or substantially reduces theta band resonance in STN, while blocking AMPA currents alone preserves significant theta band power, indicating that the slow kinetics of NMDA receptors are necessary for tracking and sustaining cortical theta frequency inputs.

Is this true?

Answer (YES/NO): YES